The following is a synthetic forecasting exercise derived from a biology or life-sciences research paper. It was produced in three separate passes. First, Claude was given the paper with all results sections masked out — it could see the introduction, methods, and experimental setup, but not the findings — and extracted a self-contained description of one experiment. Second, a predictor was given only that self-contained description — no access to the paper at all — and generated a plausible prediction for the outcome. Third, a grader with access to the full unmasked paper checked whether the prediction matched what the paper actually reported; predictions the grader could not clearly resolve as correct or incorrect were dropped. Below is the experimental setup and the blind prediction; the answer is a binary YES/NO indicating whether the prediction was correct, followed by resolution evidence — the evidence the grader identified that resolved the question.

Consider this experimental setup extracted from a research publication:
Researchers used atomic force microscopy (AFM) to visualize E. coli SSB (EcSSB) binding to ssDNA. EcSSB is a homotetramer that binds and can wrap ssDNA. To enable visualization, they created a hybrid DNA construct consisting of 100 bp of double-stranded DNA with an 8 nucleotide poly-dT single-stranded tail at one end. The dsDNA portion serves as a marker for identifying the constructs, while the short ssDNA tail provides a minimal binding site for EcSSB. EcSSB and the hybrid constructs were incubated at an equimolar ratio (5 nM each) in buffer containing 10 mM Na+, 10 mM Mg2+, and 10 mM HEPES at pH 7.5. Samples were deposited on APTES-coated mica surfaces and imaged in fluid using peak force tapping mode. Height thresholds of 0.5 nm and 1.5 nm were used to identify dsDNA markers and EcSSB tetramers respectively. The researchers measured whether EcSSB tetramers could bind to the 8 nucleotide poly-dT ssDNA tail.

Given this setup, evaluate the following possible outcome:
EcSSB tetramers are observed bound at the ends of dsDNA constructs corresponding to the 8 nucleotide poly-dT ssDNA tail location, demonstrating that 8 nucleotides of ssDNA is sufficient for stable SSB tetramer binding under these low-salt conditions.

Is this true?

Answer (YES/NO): YES